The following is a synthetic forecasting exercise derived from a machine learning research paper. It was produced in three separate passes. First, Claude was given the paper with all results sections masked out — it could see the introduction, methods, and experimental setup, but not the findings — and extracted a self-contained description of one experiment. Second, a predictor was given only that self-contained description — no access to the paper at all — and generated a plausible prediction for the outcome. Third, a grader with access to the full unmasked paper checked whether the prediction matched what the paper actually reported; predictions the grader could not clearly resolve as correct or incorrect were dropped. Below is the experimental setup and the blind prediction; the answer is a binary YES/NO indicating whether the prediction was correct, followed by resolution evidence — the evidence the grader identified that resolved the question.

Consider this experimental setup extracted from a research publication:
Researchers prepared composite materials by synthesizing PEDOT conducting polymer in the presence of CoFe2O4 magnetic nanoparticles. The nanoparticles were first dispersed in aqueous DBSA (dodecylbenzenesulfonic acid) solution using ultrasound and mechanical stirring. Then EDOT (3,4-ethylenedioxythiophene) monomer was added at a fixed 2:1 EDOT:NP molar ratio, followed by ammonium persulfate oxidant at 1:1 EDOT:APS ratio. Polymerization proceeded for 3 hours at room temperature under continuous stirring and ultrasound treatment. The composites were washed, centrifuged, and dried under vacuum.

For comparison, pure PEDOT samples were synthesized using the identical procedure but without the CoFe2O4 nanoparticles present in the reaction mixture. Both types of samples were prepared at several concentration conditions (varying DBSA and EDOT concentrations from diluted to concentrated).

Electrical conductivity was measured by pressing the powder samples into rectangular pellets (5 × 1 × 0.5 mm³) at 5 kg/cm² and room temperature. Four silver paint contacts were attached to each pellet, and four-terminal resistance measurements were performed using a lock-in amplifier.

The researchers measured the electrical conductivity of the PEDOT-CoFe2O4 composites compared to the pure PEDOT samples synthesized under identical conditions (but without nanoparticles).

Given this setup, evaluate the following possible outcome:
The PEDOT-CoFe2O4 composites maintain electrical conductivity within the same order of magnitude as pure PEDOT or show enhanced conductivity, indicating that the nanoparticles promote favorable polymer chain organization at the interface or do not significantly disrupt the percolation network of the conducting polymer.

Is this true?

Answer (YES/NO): YES